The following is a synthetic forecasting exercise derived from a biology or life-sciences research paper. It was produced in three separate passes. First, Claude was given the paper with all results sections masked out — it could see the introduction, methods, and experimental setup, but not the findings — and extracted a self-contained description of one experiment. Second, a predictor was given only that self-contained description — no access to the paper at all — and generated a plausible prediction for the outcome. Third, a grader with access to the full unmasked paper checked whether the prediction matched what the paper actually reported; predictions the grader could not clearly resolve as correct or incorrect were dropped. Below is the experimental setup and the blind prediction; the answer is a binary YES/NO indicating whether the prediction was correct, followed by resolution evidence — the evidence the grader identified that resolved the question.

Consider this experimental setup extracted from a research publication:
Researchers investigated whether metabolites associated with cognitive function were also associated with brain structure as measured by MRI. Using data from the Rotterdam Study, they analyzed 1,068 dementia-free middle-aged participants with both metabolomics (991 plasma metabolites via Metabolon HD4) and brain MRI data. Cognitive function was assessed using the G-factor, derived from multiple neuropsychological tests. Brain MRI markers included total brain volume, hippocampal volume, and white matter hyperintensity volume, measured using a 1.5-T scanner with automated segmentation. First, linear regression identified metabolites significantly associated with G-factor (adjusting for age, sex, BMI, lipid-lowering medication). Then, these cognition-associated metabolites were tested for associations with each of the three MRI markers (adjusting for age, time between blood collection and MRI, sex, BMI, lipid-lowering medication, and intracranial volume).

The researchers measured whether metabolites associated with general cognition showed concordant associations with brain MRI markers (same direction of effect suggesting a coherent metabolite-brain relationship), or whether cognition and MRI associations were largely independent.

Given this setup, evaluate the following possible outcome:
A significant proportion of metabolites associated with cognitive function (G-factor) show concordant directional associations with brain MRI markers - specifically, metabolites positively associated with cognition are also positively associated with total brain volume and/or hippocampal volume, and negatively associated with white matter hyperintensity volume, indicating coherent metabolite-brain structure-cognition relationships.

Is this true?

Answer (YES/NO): YES